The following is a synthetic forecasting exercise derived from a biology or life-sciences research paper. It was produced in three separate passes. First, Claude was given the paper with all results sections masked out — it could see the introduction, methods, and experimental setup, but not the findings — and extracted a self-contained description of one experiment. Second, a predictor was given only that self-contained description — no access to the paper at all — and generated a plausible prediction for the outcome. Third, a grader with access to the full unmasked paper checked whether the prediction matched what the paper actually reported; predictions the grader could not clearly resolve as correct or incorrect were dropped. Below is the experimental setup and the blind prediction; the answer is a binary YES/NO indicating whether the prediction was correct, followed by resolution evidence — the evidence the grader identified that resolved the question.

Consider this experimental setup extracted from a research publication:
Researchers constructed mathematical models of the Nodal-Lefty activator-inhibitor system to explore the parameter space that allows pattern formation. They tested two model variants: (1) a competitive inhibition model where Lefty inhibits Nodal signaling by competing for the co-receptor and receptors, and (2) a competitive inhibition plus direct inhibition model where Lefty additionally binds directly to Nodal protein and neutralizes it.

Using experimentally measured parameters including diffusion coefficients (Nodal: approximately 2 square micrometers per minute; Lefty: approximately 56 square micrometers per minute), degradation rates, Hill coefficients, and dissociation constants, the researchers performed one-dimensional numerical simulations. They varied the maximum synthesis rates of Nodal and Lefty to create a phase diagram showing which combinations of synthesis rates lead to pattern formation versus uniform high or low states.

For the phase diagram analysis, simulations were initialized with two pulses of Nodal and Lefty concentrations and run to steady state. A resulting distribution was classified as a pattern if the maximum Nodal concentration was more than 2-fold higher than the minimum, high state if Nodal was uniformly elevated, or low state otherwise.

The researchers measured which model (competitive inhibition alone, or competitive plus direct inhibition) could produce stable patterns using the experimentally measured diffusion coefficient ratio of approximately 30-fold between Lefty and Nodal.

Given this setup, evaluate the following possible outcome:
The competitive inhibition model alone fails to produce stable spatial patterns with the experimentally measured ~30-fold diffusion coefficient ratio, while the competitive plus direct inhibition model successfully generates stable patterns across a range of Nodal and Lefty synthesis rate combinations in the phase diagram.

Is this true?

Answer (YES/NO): NO